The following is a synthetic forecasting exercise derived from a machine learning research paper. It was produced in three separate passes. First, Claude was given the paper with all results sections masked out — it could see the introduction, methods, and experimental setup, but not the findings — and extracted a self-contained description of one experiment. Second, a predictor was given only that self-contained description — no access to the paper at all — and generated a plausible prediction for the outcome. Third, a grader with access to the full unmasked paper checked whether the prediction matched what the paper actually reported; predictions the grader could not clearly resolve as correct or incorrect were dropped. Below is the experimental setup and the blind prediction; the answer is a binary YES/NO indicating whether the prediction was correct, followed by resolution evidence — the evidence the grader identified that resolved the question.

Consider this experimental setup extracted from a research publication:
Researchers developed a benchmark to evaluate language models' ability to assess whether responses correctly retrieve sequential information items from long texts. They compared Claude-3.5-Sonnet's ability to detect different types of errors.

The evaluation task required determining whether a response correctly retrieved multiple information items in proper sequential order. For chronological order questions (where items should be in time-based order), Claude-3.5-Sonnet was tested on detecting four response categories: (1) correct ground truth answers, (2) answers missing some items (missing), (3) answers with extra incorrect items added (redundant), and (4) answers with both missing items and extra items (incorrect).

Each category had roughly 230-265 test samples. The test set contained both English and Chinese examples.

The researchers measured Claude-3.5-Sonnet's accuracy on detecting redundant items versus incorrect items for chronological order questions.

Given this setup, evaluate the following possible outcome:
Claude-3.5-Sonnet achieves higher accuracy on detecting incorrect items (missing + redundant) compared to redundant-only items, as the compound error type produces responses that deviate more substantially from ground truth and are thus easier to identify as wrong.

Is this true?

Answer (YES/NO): YES